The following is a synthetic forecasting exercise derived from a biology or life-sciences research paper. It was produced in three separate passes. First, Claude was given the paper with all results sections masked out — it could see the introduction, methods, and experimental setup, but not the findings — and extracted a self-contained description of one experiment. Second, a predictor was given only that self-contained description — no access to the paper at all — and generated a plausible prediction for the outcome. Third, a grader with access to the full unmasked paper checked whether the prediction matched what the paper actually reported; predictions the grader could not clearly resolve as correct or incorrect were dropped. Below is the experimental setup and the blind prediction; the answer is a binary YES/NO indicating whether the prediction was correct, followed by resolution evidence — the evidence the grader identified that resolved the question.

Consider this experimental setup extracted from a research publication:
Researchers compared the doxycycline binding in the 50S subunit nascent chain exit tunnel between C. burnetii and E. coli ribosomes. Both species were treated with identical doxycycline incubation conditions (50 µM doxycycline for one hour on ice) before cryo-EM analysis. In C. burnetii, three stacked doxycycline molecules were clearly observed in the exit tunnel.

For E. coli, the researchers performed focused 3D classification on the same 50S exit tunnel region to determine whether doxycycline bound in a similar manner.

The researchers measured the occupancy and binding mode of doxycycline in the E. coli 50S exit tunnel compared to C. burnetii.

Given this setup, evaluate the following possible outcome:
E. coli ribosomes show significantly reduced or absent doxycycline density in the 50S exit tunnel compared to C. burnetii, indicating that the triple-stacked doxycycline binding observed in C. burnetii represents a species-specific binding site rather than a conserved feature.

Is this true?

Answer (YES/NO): YES